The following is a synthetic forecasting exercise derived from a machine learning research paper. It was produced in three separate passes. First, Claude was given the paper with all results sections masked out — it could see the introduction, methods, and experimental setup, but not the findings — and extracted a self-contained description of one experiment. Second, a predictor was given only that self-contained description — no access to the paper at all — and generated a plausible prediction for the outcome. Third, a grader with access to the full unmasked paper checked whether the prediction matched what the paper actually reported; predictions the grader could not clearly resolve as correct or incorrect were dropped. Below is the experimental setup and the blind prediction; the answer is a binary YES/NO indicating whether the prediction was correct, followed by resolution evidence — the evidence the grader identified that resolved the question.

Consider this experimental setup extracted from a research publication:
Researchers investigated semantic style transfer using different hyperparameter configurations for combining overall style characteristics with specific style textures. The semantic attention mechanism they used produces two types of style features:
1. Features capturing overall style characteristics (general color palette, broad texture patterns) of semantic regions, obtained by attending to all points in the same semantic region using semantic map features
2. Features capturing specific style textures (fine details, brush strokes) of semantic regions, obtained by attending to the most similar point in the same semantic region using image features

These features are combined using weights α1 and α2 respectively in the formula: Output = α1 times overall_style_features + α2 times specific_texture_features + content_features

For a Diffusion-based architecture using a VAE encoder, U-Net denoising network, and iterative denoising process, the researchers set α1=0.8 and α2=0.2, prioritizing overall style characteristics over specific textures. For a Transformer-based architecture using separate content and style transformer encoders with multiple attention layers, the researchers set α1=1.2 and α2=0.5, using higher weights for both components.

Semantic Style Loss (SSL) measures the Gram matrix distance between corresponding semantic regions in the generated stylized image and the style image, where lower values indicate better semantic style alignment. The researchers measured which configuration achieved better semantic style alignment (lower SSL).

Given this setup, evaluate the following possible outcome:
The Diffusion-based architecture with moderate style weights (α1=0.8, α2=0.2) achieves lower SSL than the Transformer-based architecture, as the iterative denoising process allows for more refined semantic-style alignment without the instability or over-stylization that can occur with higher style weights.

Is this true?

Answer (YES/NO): NO